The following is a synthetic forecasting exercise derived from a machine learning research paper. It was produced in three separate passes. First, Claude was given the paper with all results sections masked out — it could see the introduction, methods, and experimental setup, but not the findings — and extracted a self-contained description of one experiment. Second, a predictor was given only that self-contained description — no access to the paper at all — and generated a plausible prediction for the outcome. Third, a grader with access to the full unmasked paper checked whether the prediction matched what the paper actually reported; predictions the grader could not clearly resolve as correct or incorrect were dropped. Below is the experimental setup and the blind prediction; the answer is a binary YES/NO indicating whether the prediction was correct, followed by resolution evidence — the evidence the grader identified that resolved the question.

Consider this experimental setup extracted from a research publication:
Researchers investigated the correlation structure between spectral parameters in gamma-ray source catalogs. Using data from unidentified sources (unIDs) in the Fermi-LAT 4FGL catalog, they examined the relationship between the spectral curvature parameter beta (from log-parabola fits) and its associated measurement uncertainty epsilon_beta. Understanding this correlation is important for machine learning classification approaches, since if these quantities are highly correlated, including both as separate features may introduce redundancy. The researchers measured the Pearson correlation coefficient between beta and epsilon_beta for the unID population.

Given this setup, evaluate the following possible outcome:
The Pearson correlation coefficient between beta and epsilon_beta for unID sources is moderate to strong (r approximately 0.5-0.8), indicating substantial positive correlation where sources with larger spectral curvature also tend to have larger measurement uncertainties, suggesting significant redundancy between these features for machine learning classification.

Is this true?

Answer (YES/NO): NO